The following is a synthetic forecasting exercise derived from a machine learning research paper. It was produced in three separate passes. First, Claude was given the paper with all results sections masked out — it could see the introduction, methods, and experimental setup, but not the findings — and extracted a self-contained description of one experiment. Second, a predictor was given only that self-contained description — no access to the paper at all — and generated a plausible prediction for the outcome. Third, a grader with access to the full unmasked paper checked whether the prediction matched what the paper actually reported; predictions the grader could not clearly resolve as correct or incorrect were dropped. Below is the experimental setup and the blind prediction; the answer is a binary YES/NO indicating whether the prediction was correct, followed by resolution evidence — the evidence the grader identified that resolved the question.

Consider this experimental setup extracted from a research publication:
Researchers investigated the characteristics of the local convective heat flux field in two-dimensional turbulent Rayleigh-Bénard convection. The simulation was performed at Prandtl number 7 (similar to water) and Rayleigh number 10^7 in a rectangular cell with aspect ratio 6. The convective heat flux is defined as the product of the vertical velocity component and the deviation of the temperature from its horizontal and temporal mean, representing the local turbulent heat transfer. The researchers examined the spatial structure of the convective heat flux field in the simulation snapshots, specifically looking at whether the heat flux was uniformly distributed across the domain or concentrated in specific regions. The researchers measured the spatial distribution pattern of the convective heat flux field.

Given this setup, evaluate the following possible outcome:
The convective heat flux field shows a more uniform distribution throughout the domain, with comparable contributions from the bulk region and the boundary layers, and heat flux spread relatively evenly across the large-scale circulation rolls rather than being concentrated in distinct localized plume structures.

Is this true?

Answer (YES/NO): NO